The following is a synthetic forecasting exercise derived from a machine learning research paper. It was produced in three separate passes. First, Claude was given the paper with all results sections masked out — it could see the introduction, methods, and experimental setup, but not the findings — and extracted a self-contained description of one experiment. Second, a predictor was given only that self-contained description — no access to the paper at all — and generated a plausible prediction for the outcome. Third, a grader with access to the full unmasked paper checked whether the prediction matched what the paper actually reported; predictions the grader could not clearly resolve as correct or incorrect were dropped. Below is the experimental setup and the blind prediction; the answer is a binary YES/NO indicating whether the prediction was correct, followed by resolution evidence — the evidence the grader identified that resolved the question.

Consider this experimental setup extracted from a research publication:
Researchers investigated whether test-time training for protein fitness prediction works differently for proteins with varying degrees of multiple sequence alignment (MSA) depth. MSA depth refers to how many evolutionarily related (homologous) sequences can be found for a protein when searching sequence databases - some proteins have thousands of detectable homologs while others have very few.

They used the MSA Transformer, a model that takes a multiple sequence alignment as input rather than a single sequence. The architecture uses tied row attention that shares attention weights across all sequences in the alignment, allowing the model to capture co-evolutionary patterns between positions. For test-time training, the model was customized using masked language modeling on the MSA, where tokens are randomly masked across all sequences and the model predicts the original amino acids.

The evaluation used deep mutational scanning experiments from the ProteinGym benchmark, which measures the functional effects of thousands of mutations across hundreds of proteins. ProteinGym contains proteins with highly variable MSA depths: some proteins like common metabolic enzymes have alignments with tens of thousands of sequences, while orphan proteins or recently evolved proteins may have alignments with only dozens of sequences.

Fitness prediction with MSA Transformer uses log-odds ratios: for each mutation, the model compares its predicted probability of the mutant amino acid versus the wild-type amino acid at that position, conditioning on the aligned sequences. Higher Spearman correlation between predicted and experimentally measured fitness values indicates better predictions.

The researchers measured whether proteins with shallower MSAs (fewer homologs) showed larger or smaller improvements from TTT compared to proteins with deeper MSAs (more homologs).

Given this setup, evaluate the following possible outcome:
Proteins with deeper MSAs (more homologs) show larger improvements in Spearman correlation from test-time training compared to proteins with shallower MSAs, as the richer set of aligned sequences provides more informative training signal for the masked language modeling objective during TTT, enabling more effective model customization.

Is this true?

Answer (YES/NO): NO